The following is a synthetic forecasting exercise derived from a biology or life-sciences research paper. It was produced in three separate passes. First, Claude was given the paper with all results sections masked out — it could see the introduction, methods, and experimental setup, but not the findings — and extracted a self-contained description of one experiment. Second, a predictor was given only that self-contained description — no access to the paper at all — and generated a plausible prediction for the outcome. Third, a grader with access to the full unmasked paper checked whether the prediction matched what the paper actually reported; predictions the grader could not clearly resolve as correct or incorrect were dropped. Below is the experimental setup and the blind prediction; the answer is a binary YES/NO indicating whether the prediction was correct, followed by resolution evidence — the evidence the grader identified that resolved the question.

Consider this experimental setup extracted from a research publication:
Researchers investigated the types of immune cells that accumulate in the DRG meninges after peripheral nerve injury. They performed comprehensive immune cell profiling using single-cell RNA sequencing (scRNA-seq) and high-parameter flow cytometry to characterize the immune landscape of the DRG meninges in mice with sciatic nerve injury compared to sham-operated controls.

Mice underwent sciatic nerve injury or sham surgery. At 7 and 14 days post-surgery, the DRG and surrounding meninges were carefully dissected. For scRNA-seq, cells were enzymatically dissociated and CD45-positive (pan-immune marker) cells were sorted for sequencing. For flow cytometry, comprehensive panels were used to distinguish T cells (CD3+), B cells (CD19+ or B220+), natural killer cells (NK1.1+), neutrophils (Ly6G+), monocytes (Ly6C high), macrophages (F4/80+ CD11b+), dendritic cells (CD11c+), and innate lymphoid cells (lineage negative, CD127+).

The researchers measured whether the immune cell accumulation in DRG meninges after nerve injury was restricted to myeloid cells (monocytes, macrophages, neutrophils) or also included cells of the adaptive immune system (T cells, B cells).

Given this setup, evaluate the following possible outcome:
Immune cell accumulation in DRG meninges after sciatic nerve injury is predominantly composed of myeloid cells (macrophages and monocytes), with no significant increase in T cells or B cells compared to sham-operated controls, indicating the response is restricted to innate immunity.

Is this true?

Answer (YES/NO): NO